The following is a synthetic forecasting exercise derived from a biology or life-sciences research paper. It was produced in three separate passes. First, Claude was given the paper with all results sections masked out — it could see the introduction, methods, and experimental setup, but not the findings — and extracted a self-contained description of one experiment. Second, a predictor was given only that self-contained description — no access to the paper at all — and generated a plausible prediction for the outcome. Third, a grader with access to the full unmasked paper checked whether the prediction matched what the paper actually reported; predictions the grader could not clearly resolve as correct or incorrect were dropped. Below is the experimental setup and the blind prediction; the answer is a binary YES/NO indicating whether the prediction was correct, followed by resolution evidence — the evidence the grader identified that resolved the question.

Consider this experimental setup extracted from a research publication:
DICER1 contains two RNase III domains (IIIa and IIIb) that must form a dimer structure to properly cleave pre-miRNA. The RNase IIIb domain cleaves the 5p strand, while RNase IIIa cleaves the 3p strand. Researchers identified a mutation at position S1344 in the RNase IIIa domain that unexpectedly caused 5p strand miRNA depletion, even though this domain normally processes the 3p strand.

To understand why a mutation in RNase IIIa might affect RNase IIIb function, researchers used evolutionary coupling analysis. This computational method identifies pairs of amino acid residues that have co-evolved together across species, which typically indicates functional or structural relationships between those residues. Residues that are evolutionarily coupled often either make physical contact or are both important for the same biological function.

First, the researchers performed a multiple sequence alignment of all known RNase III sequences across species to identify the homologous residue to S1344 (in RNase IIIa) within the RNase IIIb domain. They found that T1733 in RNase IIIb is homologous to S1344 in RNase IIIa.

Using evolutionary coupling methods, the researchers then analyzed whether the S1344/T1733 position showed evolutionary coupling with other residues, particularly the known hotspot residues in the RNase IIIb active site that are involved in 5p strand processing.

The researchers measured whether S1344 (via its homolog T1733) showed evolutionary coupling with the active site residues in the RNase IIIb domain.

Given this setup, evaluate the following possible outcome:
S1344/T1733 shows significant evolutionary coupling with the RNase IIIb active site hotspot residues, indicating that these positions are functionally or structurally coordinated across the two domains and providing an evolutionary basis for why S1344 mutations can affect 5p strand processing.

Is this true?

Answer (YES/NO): YES